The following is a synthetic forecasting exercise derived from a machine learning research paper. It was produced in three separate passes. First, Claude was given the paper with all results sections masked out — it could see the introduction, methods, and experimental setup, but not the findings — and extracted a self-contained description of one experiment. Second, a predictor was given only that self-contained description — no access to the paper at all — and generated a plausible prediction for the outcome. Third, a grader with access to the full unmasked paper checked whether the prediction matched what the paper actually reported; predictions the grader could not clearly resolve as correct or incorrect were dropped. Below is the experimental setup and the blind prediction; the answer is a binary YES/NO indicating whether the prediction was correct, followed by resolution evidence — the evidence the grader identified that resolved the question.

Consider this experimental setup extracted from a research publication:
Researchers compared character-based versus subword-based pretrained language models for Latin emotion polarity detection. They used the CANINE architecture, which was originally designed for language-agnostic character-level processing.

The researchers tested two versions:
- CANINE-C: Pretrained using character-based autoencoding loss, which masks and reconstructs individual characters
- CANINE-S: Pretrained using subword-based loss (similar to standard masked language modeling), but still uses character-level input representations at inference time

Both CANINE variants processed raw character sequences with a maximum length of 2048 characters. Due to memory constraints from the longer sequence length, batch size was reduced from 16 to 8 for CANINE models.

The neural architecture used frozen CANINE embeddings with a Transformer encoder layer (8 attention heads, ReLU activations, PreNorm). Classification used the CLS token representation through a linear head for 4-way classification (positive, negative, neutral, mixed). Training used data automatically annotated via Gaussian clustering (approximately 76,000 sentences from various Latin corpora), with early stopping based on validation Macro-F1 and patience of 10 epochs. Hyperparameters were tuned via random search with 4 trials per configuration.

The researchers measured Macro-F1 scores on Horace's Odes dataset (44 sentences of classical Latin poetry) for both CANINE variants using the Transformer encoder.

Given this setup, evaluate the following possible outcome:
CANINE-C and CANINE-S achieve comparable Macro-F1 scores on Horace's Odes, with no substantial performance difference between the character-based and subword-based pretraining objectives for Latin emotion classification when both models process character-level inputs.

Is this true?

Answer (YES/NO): NO